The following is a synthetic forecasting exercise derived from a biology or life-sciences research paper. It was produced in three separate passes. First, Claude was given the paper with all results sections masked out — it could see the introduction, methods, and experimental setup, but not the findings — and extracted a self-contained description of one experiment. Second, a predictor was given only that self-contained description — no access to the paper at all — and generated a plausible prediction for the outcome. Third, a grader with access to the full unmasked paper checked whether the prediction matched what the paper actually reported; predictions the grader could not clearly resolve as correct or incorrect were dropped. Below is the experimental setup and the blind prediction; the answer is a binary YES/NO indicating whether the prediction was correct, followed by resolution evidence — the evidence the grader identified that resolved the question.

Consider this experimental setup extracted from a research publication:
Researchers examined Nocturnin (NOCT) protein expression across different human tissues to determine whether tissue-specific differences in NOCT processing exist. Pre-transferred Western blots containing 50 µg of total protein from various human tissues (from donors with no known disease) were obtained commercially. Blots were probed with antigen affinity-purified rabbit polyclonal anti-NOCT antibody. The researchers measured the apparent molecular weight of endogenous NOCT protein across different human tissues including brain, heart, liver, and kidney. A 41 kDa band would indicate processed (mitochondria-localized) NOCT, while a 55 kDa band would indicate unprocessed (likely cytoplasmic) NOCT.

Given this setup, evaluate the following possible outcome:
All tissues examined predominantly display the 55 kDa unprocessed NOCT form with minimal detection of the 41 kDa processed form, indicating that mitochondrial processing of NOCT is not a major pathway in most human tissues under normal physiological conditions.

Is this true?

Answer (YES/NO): NO